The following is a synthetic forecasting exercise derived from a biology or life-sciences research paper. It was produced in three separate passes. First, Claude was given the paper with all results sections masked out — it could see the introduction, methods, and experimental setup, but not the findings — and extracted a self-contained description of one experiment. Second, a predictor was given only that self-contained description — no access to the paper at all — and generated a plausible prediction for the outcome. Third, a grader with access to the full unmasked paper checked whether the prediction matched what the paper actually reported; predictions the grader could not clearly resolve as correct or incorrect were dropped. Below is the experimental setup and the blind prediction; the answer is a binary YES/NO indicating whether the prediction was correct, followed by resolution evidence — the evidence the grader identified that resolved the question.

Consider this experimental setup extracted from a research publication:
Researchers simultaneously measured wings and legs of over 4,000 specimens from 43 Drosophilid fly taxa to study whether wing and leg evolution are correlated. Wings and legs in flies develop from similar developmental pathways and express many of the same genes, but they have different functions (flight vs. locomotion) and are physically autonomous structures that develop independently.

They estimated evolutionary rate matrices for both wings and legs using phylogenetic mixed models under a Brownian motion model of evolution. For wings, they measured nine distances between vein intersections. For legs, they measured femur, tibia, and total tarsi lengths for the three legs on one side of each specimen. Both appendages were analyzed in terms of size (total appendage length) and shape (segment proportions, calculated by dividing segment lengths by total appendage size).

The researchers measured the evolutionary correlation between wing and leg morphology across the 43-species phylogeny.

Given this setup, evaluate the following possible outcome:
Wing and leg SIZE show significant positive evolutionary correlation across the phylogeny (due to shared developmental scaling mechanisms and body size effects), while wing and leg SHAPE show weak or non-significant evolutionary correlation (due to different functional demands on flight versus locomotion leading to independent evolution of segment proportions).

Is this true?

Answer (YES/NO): NO